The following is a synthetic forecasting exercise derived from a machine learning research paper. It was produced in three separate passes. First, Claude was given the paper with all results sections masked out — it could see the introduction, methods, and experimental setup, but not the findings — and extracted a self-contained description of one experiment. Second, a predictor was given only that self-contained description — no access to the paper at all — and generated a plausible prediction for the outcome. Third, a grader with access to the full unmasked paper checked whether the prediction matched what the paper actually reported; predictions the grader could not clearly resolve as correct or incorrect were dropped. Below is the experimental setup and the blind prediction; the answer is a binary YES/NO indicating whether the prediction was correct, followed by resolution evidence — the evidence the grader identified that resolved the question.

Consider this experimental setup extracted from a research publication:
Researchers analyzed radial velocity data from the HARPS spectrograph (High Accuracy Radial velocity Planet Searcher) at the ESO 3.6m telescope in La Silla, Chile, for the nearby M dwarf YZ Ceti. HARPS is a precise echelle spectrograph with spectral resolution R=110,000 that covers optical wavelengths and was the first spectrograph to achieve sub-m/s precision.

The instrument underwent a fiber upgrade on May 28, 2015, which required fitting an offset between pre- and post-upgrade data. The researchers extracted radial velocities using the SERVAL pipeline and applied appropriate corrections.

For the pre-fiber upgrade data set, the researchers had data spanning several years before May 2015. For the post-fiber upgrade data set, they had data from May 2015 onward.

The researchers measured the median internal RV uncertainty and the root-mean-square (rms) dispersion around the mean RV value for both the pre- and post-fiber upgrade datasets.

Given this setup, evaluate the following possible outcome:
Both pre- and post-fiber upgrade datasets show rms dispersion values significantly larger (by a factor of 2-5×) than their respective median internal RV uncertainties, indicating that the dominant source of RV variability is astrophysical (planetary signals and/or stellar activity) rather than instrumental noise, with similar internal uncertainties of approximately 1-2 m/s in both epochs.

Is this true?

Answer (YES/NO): NO